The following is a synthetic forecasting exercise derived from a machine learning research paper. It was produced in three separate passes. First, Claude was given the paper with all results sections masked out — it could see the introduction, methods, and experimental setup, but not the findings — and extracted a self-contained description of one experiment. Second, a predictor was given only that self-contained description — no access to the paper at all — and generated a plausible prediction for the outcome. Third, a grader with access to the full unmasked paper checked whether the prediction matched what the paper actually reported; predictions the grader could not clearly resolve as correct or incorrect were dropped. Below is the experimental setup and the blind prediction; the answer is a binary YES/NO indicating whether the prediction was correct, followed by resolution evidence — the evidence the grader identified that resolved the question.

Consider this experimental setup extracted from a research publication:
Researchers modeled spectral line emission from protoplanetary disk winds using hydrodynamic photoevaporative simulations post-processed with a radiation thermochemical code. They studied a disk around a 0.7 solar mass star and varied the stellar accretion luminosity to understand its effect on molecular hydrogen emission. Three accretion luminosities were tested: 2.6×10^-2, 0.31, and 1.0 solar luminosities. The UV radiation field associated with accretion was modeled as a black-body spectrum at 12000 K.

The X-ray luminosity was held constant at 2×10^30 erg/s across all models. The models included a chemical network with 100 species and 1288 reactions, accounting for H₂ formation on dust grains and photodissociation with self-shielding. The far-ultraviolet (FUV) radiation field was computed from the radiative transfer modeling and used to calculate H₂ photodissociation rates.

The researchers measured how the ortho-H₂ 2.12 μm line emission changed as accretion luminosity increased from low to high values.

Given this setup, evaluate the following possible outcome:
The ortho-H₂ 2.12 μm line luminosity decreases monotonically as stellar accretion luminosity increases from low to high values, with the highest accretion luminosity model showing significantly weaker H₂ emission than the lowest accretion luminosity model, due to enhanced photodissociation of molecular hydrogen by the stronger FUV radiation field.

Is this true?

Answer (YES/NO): NO